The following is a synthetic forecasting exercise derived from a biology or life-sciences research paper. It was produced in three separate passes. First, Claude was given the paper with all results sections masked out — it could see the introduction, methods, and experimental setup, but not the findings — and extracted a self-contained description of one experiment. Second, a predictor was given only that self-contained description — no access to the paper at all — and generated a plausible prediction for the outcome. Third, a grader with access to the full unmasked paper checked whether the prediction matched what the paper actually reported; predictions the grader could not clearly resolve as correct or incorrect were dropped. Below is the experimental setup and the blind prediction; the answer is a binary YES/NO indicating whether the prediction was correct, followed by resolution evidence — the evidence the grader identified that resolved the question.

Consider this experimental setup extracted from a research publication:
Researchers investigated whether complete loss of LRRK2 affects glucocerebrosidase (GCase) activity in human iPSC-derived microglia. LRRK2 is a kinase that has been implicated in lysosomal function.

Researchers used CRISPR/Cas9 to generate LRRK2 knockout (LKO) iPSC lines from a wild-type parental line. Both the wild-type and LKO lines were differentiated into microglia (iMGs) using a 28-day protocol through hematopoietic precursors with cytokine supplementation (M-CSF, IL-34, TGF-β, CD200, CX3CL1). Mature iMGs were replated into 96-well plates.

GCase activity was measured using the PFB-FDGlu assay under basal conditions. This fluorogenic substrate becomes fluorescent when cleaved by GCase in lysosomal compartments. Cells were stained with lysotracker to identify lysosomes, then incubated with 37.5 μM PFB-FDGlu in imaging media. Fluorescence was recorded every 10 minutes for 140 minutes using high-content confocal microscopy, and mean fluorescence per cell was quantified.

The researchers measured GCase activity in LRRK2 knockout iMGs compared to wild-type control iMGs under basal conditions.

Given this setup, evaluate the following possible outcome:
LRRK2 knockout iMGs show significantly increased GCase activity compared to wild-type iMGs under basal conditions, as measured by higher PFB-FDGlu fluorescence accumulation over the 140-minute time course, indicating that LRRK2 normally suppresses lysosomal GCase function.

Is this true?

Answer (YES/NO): NO